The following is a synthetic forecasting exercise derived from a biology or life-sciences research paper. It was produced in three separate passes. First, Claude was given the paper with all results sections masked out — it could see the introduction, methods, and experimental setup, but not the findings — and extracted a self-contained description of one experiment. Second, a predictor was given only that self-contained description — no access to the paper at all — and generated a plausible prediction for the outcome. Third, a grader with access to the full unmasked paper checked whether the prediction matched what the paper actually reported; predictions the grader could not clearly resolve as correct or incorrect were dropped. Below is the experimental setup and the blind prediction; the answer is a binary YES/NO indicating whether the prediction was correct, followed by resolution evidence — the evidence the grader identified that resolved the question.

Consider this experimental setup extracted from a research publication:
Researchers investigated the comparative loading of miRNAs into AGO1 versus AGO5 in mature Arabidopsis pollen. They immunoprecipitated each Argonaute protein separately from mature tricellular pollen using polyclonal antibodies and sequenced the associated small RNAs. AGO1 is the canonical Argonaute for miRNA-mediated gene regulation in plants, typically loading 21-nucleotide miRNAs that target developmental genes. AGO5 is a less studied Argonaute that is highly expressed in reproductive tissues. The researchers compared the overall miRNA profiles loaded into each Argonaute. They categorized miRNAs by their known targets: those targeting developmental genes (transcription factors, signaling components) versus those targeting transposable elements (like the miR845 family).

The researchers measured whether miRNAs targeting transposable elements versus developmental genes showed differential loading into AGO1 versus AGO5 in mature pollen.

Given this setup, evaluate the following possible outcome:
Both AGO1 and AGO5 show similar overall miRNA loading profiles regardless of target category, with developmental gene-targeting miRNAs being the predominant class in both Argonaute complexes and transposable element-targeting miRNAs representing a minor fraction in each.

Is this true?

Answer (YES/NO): NO